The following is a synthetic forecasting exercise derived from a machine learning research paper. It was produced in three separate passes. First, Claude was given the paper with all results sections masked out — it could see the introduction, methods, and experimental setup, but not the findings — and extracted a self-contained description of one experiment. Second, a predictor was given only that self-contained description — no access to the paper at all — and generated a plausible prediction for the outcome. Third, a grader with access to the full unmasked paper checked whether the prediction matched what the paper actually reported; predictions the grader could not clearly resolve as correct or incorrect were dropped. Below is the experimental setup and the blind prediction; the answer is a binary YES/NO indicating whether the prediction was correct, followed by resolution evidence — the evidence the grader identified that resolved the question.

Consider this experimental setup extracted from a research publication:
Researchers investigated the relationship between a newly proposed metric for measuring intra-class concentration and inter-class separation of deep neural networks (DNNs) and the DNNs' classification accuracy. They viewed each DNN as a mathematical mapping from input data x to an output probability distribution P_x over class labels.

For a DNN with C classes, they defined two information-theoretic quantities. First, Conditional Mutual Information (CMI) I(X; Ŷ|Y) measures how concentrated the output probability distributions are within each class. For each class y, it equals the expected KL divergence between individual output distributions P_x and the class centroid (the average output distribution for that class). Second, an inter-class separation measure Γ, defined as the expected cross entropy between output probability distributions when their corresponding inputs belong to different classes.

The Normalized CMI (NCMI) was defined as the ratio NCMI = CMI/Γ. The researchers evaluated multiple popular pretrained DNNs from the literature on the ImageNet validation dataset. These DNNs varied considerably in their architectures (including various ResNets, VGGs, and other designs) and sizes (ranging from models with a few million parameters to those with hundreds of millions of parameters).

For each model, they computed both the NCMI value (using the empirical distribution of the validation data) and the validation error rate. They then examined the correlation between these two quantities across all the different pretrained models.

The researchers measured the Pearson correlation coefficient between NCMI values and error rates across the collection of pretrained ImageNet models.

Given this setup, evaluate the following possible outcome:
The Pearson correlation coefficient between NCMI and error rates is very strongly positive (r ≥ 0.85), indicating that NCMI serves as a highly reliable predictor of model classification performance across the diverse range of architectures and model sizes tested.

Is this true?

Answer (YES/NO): YES